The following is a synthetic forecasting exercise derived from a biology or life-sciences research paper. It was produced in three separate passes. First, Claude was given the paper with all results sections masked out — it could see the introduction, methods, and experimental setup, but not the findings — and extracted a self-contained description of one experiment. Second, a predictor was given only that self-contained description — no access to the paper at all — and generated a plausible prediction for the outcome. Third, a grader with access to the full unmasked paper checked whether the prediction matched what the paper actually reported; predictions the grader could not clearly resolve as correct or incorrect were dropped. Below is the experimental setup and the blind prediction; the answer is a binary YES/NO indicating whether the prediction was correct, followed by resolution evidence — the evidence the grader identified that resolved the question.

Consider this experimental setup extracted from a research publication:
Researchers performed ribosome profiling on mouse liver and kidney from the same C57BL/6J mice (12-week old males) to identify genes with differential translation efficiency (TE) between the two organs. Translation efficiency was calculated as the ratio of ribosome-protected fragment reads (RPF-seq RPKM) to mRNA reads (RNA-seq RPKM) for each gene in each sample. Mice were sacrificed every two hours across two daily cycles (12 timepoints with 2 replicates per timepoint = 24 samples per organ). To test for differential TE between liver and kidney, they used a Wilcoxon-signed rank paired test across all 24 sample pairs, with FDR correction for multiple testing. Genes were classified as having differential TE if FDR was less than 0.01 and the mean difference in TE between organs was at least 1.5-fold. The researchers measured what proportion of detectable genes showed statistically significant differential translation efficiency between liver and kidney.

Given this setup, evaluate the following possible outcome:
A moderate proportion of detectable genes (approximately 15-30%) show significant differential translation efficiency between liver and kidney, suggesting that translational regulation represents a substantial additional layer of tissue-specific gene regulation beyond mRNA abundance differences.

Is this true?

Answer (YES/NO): NO